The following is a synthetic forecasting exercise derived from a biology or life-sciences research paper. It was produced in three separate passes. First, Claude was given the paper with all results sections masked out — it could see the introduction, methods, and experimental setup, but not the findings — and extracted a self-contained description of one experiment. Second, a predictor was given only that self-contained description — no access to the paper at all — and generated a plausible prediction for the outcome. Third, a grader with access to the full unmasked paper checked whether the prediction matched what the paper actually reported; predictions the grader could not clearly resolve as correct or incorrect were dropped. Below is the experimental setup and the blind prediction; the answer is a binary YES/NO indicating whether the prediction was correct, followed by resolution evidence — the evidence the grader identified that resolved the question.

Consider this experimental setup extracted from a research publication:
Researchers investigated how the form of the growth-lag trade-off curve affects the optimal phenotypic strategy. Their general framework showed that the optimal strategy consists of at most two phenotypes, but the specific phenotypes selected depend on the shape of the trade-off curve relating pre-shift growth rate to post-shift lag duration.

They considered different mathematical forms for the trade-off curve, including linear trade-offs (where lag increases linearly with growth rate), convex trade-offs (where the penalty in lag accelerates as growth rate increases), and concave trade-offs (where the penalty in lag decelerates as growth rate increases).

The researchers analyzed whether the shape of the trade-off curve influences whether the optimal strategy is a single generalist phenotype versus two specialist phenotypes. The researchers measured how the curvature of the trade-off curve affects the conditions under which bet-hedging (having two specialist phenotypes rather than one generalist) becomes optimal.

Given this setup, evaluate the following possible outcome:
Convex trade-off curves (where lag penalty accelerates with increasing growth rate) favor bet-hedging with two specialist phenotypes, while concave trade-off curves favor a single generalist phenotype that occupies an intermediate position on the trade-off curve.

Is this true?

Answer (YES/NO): YES